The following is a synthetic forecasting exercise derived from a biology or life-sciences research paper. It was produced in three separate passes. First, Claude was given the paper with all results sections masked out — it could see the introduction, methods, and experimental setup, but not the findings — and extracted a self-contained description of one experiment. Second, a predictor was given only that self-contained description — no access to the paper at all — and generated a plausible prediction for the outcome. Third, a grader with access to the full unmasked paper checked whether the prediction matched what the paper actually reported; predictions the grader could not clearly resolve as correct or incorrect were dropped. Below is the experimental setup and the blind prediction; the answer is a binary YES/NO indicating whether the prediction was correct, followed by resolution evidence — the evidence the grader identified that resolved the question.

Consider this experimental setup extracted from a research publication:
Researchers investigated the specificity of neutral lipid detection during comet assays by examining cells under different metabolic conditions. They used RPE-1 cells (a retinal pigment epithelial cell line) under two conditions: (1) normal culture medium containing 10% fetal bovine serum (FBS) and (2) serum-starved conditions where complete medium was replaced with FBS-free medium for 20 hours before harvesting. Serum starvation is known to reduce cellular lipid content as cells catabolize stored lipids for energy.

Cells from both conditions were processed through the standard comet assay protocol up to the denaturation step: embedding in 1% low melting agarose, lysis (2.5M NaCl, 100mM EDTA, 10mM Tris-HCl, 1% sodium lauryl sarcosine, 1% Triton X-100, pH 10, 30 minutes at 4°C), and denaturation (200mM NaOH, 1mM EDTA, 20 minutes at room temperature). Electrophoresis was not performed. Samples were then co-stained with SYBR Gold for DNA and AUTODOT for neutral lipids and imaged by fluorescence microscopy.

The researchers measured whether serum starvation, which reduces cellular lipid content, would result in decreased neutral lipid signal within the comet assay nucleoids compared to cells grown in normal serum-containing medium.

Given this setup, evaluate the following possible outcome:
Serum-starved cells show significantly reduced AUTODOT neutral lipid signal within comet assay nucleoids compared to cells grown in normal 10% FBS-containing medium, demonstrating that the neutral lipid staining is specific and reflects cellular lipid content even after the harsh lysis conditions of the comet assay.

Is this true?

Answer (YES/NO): YES